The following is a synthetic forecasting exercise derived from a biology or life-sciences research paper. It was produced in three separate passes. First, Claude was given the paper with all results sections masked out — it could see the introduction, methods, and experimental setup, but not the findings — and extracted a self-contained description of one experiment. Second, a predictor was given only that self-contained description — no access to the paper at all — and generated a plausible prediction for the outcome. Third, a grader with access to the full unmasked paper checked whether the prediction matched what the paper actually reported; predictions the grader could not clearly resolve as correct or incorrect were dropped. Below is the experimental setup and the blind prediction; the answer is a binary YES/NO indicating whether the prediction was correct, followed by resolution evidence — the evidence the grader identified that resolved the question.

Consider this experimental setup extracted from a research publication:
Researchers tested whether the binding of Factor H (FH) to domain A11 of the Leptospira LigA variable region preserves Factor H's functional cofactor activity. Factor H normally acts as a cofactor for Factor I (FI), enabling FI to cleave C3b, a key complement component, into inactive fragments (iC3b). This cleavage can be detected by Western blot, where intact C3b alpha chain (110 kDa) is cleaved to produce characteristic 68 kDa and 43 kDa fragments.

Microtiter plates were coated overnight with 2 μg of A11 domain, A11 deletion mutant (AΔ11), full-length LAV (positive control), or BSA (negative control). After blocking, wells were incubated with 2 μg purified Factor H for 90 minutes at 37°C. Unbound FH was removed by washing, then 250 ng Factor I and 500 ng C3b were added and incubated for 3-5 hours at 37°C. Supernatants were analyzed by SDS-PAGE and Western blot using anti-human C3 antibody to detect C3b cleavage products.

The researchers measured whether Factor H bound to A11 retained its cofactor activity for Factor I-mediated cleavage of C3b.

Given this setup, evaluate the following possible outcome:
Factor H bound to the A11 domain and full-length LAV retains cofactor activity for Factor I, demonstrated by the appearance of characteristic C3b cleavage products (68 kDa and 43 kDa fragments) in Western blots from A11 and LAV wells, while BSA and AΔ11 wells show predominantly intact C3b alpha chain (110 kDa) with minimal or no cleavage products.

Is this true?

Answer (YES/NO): YES